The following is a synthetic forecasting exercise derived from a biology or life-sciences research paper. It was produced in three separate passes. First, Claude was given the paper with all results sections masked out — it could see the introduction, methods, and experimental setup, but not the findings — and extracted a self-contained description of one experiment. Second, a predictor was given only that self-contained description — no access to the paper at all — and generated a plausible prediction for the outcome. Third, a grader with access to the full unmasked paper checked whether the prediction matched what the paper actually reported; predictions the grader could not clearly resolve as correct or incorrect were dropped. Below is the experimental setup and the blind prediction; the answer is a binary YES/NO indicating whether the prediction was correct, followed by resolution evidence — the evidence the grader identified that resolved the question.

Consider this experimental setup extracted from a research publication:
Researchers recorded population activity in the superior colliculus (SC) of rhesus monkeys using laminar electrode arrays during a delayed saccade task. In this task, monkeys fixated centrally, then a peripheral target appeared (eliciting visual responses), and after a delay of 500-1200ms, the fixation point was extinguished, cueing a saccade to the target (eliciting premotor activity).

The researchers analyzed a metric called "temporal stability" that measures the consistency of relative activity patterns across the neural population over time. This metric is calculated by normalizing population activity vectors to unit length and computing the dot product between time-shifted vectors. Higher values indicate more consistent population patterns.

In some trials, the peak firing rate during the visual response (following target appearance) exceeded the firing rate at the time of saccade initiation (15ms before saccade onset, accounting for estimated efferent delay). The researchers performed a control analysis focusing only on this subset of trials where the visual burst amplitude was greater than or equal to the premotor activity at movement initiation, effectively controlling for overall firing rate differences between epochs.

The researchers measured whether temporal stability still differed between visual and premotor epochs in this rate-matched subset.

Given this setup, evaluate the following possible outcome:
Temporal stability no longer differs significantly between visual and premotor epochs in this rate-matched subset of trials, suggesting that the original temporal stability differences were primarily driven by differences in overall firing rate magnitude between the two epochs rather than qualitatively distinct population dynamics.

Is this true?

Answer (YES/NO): NO